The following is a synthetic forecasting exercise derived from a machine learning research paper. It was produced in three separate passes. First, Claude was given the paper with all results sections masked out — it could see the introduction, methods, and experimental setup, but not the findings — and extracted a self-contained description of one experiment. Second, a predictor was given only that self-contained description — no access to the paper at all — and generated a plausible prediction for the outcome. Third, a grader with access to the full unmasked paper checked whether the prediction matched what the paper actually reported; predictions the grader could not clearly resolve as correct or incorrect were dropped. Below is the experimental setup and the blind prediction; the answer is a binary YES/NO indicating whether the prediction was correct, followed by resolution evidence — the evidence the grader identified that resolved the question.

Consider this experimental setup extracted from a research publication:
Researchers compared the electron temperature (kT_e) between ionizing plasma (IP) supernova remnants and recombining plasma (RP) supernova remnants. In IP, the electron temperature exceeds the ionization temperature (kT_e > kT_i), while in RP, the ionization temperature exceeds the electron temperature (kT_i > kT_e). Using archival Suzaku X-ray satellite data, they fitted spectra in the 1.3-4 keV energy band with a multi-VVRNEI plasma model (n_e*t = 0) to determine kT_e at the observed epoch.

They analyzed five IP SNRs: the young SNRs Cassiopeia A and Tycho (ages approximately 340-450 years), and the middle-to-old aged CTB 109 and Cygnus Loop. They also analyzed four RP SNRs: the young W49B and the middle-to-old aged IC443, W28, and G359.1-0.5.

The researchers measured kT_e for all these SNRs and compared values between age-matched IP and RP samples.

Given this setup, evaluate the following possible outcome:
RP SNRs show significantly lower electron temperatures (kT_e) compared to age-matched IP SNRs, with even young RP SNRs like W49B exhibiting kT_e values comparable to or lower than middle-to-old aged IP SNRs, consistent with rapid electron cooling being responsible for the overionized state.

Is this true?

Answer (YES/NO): NO